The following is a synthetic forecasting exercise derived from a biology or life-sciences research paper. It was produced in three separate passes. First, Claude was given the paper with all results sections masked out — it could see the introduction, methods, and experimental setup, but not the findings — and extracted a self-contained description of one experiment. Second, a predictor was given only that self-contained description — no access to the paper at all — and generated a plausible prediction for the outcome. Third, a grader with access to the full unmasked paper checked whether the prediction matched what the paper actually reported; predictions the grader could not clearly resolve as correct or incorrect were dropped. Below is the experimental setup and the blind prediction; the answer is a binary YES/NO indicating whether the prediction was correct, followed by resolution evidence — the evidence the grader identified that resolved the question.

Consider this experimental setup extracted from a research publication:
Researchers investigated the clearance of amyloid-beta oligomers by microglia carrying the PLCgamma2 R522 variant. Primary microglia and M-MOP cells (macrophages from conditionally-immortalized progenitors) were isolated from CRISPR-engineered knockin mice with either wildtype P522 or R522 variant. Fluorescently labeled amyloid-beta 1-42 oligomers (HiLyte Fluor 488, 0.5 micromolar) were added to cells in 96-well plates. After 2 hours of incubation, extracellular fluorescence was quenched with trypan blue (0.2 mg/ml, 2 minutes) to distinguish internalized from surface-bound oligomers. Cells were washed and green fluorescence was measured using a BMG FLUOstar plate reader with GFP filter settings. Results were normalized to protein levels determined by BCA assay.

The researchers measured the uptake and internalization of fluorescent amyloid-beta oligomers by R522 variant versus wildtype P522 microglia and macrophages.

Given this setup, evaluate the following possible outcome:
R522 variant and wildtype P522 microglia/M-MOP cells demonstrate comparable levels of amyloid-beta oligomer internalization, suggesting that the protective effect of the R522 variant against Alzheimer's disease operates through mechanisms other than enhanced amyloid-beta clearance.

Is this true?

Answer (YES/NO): NO